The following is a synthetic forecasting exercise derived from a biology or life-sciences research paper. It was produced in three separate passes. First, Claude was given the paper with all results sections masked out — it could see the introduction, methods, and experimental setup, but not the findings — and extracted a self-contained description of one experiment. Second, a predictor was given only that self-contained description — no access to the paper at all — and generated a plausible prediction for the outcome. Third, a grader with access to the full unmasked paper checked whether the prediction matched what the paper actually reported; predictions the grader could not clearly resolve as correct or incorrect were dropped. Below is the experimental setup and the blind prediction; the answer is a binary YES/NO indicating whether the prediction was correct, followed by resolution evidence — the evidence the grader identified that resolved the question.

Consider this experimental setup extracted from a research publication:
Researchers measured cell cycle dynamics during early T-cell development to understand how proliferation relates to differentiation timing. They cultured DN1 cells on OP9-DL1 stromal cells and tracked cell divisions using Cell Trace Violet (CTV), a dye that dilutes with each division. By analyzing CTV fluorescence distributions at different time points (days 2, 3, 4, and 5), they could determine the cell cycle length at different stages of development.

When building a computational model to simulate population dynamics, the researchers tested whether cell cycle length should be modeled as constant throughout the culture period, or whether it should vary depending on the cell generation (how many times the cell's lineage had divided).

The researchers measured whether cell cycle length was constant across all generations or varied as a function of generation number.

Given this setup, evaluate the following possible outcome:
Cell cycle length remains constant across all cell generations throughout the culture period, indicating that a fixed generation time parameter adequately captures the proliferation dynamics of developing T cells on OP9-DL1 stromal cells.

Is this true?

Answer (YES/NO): NO